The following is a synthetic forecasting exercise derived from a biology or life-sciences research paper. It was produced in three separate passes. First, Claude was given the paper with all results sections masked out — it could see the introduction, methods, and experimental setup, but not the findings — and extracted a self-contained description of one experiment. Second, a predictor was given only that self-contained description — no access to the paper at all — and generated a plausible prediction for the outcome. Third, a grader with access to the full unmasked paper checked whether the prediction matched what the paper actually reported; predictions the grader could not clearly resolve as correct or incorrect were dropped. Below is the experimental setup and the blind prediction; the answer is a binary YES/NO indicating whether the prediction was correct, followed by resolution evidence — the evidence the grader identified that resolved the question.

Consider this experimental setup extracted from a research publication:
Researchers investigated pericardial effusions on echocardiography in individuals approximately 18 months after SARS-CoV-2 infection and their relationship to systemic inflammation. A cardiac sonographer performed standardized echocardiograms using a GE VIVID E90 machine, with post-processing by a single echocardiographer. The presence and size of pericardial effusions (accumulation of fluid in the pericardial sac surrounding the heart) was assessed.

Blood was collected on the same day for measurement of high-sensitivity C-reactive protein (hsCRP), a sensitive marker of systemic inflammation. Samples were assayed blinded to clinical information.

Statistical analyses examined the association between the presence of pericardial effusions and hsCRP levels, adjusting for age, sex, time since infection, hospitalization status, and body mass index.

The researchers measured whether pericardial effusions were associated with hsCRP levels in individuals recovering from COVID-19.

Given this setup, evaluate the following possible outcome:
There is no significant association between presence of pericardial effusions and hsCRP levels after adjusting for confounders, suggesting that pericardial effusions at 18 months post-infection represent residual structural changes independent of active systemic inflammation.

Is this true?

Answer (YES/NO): NO